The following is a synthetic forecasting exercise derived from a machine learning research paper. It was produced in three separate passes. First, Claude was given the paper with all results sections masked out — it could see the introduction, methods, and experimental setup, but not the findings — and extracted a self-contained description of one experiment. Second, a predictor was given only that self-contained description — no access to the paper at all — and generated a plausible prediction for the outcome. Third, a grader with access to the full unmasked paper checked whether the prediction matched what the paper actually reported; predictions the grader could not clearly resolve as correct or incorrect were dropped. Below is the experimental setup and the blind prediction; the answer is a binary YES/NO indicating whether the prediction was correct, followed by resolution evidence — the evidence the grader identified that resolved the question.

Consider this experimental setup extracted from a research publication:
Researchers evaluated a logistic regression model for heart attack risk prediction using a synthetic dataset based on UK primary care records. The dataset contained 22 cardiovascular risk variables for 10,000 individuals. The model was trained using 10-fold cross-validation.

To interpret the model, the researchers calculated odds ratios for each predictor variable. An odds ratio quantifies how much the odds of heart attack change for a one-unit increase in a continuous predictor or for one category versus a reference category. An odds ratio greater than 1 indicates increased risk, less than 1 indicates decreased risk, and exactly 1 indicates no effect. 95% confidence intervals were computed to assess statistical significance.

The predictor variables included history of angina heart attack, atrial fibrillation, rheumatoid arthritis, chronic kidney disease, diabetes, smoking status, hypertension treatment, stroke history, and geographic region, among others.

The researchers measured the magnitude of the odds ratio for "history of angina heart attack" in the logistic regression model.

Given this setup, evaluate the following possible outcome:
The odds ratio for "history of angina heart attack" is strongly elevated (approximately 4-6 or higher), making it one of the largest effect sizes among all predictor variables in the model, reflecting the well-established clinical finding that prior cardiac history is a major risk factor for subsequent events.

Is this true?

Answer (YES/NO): YES